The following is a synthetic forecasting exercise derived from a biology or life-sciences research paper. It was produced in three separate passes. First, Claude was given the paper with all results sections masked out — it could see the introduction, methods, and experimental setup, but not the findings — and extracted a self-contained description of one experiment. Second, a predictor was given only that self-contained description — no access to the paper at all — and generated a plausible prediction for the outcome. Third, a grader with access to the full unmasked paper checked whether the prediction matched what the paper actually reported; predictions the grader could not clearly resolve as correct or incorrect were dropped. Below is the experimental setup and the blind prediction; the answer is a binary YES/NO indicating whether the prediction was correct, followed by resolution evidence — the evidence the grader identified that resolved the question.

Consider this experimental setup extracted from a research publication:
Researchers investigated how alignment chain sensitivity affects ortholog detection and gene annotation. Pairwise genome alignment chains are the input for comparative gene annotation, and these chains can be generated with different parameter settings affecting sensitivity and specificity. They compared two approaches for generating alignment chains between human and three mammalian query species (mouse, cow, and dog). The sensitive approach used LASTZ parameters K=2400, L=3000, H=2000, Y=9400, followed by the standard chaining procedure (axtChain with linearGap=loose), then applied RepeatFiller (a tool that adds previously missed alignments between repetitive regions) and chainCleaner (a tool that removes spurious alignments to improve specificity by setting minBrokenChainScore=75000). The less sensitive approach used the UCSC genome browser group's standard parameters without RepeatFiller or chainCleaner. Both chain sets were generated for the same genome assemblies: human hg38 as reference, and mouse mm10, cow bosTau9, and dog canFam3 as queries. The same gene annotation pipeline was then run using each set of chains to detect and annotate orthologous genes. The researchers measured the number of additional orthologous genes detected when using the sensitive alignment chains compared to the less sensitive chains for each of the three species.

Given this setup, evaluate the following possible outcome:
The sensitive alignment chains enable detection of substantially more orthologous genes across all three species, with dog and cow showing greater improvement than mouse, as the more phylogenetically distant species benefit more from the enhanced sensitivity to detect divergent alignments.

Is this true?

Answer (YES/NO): NO